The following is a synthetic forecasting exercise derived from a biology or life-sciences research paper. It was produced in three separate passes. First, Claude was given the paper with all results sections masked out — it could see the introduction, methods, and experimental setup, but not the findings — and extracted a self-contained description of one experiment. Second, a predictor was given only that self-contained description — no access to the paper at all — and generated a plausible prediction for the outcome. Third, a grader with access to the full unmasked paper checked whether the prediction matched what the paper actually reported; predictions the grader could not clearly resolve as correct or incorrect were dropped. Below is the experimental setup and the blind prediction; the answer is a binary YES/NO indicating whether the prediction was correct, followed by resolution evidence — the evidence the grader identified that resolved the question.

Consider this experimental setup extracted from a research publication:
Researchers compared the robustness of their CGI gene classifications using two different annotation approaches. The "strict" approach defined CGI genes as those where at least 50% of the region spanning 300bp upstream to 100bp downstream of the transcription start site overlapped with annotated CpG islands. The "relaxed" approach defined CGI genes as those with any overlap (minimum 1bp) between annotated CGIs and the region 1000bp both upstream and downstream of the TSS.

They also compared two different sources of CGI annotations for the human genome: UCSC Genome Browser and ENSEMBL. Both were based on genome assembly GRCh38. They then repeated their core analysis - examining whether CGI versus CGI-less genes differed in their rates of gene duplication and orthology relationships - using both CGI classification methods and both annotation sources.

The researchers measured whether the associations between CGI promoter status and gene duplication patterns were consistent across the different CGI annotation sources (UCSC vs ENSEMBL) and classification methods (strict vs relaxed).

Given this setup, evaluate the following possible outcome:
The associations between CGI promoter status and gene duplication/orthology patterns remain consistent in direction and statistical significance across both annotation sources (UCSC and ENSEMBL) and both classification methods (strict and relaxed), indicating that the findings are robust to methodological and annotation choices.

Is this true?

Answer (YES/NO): YES